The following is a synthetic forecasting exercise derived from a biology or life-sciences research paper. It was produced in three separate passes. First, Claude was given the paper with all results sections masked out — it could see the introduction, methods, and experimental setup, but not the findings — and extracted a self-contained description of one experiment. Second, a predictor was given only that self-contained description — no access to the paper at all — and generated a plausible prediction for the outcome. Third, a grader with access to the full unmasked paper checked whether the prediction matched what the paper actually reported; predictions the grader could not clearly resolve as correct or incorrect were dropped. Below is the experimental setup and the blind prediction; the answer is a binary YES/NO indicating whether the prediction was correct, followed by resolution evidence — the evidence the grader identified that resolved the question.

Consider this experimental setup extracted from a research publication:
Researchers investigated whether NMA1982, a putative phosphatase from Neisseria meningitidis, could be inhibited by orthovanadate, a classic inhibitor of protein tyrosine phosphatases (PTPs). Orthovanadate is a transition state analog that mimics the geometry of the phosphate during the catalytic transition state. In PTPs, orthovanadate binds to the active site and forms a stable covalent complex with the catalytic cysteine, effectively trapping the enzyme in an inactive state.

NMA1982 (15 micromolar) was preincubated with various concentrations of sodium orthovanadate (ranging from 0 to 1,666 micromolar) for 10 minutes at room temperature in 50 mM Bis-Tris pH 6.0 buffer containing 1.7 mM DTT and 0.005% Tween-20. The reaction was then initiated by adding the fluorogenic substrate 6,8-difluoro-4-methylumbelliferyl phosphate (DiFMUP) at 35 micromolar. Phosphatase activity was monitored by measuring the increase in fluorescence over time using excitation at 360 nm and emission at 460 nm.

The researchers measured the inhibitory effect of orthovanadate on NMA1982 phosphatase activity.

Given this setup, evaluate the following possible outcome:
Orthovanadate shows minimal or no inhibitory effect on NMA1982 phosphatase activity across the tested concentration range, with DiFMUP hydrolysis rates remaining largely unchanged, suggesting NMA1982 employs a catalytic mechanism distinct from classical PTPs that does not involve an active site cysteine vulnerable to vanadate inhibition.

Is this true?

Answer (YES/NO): NO